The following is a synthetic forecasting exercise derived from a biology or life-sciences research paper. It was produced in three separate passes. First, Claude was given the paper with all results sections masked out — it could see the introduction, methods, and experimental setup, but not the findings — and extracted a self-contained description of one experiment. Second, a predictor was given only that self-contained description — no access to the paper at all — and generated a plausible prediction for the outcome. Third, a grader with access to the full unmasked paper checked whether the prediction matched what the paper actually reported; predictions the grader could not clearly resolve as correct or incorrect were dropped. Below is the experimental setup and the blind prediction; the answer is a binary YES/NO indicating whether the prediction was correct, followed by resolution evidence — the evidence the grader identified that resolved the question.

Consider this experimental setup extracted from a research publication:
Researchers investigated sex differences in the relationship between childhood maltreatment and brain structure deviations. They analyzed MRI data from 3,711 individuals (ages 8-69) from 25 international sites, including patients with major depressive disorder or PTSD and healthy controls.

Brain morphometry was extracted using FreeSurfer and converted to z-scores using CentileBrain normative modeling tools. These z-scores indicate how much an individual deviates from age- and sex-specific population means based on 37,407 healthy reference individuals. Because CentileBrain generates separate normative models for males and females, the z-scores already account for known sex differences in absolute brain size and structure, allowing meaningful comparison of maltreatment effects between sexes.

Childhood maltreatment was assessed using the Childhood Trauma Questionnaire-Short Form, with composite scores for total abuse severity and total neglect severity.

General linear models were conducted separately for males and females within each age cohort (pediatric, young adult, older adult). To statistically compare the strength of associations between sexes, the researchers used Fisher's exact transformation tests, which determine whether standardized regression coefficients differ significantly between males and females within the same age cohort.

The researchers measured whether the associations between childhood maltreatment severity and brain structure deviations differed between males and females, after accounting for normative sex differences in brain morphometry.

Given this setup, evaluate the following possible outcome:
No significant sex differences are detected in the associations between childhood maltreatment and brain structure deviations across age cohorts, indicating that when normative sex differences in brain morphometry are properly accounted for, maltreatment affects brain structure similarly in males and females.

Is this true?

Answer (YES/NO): NO